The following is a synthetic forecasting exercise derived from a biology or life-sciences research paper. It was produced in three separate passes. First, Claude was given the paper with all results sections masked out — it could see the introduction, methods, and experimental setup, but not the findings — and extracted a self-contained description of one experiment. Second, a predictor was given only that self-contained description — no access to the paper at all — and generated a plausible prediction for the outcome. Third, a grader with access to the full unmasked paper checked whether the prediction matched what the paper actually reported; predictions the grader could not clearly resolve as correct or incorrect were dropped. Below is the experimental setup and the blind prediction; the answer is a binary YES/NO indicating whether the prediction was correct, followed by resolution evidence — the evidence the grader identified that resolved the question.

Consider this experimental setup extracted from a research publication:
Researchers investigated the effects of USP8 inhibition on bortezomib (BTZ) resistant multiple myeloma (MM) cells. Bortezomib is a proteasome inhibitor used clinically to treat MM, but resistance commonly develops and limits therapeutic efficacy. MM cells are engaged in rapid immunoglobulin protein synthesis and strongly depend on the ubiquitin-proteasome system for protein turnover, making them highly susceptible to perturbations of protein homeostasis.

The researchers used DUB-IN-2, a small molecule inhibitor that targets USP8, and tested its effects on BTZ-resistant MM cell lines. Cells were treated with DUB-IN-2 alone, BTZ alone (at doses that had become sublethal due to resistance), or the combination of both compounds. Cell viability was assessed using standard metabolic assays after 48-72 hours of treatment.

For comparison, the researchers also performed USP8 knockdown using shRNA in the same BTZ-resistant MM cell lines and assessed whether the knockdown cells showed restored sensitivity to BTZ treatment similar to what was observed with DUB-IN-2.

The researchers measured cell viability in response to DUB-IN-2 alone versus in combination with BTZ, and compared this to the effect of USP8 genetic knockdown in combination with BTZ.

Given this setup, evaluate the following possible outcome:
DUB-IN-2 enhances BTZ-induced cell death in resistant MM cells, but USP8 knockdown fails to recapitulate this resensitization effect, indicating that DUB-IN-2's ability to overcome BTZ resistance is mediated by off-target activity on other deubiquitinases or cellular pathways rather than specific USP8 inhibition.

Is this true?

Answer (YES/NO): YES